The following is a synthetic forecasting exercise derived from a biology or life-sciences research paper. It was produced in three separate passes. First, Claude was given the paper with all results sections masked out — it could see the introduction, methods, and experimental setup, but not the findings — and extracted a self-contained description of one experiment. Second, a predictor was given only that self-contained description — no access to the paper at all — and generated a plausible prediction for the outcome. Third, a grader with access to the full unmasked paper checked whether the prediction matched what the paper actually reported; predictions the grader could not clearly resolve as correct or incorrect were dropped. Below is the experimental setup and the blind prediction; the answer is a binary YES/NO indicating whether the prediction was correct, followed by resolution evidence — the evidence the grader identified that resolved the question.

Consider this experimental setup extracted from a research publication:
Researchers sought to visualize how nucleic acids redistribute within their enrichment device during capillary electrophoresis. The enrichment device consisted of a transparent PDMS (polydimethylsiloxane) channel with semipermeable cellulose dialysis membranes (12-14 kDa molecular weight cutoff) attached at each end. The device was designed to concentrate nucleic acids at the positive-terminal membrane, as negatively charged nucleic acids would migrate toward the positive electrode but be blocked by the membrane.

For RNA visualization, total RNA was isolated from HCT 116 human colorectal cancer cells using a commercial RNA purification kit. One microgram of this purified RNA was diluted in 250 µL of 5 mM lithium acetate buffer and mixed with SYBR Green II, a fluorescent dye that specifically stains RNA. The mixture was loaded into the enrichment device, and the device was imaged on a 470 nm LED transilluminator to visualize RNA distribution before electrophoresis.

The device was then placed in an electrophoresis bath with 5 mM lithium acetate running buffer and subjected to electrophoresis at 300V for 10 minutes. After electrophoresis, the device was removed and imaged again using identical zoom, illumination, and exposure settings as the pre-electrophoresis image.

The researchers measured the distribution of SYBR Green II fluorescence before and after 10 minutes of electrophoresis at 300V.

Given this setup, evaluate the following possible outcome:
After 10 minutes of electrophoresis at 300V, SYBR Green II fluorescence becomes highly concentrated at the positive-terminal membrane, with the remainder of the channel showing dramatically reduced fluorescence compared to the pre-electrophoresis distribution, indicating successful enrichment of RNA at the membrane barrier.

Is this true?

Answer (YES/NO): YES